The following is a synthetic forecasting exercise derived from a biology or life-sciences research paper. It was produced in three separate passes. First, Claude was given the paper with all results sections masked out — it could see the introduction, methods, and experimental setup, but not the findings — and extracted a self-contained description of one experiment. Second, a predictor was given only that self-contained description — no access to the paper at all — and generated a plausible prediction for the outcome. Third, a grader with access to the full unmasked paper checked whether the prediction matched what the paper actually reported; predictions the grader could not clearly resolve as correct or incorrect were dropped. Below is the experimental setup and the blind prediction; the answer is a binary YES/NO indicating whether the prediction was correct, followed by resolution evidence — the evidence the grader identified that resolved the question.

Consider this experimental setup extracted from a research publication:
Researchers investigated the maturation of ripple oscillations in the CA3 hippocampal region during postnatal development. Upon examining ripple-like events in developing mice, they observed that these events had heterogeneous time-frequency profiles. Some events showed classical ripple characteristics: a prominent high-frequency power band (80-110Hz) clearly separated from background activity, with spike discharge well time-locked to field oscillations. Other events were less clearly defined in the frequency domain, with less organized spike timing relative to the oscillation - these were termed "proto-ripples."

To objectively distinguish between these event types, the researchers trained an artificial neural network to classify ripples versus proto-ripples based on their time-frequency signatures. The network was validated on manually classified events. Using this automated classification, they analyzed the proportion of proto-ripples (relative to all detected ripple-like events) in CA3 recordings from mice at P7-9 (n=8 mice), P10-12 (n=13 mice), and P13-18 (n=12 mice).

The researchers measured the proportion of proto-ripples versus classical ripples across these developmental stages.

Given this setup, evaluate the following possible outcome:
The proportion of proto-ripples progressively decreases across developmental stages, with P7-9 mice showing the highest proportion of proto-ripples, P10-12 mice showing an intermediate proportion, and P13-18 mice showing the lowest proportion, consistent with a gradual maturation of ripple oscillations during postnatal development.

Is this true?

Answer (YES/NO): YES